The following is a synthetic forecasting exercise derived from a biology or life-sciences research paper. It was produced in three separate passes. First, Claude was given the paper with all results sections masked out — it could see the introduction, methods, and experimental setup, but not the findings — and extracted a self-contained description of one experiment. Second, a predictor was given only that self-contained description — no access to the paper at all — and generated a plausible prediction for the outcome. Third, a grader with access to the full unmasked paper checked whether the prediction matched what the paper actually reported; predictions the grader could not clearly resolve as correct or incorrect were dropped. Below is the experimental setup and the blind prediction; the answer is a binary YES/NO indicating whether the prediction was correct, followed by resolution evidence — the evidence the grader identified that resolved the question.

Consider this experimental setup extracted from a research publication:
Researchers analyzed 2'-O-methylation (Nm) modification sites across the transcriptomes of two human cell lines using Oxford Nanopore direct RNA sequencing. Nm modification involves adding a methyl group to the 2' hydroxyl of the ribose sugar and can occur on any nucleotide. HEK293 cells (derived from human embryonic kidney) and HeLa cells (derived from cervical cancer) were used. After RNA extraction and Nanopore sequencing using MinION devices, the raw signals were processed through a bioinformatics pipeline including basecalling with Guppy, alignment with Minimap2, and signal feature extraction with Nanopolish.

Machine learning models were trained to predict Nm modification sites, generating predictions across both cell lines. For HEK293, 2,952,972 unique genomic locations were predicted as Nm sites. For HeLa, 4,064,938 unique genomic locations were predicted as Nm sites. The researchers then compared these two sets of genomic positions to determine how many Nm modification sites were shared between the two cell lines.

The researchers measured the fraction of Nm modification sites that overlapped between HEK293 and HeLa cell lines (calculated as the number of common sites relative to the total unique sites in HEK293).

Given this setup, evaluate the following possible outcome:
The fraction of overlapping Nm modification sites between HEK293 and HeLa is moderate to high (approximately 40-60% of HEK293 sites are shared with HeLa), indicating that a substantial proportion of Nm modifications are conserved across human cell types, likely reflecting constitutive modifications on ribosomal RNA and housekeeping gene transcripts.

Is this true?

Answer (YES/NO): NO